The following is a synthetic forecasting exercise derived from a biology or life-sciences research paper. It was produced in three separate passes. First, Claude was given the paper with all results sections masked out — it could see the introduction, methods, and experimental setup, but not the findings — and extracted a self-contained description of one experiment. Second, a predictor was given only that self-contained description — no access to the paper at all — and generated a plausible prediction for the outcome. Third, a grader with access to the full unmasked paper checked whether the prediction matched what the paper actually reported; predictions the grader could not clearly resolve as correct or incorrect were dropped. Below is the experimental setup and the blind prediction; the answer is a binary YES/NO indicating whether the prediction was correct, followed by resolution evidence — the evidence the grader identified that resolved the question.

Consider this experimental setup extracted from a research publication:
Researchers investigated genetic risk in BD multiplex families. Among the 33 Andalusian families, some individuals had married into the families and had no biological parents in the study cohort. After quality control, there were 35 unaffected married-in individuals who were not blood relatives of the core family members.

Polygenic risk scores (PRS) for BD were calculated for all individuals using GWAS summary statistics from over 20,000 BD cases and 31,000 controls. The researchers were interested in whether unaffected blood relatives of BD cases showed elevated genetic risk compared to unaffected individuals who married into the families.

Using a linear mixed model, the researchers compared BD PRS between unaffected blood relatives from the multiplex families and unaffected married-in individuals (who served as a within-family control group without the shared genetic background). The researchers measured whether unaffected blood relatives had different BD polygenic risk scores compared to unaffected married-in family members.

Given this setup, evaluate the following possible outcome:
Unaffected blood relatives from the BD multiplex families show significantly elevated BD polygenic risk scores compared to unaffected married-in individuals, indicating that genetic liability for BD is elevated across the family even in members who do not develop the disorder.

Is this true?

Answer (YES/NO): NO